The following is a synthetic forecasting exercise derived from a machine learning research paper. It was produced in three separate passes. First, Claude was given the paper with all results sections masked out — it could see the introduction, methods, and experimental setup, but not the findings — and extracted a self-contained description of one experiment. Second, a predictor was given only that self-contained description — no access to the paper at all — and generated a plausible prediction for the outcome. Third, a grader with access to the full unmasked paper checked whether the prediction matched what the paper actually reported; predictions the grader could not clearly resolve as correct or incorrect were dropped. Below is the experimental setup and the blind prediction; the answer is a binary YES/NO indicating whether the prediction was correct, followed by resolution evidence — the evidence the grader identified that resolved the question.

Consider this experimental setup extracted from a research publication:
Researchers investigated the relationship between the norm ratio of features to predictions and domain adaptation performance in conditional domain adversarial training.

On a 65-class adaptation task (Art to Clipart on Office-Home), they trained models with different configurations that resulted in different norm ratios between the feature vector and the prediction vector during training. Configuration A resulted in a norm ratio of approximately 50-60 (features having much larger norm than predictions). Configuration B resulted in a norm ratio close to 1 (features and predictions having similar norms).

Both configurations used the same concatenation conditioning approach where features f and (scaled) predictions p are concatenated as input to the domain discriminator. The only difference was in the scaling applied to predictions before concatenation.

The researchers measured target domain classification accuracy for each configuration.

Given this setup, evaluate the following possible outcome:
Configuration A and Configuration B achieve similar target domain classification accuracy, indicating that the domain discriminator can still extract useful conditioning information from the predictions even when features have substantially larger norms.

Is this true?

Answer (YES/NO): NO